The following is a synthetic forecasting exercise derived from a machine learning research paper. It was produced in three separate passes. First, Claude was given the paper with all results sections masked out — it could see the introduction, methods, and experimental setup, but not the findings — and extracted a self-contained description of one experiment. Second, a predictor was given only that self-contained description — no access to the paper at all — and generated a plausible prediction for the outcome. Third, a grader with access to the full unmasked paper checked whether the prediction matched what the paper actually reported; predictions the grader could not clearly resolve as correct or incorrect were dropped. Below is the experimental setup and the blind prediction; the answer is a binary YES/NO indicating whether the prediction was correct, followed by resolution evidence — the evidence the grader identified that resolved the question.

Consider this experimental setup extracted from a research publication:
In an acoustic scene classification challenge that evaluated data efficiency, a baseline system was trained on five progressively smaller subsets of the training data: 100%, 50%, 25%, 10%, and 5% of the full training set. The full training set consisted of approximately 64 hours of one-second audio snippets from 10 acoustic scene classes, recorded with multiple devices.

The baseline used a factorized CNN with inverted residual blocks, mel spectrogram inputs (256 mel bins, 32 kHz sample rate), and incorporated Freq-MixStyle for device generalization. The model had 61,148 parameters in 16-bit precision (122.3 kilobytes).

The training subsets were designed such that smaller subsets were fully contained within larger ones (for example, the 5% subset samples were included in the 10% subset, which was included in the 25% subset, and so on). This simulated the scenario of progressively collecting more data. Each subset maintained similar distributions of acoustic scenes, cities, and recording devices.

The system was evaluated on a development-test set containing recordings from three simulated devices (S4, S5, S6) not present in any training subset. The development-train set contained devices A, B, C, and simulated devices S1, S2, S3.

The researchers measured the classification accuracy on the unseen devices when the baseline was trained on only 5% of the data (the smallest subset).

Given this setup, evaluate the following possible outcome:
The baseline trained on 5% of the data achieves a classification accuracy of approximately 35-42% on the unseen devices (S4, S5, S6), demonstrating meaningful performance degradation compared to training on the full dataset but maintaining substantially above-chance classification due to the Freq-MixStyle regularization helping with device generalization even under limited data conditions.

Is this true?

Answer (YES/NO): YES